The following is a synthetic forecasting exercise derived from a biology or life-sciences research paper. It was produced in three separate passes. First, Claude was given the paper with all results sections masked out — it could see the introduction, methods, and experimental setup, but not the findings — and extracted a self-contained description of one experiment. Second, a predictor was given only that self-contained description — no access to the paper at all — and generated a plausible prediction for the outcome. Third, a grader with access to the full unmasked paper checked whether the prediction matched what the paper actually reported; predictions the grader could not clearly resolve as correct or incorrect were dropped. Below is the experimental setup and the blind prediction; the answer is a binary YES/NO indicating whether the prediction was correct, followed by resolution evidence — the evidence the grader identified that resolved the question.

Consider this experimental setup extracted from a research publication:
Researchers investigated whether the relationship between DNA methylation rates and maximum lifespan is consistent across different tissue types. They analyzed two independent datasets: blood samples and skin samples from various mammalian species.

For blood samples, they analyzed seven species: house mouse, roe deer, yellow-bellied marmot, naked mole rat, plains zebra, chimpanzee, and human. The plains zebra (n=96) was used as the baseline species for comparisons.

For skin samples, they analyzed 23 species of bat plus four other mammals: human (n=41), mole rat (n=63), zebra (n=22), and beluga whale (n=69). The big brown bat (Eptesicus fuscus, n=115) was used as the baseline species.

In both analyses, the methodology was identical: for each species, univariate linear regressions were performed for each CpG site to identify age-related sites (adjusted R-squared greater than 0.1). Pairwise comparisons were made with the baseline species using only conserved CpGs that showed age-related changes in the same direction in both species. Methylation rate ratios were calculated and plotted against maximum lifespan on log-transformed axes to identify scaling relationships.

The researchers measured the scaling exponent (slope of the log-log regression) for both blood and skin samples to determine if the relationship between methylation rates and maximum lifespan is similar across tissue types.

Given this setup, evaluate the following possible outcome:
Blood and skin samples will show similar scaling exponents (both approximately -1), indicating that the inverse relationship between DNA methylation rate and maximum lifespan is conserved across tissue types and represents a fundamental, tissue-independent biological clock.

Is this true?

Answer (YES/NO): YES